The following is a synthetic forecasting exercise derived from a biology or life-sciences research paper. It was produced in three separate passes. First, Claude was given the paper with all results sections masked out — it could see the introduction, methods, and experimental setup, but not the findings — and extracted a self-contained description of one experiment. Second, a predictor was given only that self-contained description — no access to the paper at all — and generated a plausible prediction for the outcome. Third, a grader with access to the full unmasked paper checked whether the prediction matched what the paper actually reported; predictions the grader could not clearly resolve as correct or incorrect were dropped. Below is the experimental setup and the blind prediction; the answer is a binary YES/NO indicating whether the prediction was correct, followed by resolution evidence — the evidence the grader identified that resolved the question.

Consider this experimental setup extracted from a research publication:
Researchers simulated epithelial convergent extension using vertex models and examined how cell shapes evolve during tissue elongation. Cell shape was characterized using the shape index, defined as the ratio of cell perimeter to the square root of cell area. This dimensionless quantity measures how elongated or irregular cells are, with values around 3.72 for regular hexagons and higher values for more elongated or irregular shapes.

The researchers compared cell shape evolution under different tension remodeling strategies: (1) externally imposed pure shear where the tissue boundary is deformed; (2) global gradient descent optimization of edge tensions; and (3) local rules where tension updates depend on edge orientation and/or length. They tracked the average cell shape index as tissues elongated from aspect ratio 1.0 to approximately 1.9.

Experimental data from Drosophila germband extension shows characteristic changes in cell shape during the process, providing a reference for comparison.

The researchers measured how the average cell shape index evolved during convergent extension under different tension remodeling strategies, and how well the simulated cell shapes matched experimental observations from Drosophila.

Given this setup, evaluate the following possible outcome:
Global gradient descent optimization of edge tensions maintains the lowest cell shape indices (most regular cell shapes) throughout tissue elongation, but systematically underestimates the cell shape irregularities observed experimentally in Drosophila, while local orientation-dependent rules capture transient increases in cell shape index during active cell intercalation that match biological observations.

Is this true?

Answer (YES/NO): NO